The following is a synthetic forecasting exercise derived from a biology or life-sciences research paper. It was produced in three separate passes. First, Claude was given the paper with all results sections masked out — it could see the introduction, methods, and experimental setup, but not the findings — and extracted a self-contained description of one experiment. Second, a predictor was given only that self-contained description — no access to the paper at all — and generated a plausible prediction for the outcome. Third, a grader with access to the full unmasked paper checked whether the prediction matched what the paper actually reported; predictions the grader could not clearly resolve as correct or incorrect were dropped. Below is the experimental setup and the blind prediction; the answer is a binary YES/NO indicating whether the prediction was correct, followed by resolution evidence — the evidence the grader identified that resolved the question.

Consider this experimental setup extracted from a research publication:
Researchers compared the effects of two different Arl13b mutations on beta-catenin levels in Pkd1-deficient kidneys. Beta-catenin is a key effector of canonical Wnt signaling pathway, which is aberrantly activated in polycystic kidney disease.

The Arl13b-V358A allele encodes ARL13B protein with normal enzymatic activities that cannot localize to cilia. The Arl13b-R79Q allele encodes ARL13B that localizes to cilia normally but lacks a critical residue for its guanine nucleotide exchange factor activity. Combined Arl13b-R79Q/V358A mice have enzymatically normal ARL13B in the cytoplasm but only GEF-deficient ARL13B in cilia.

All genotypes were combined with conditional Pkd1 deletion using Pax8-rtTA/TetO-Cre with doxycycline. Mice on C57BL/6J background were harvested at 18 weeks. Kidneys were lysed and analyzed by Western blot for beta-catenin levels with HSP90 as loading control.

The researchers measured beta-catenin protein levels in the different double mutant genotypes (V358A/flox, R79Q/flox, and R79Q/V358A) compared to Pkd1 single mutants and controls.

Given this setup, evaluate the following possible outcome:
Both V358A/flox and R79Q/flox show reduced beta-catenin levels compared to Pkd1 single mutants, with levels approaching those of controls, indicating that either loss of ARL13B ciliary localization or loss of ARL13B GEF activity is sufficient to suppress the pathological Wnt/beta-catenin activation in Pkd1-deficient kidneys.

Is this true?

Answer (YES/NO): YES